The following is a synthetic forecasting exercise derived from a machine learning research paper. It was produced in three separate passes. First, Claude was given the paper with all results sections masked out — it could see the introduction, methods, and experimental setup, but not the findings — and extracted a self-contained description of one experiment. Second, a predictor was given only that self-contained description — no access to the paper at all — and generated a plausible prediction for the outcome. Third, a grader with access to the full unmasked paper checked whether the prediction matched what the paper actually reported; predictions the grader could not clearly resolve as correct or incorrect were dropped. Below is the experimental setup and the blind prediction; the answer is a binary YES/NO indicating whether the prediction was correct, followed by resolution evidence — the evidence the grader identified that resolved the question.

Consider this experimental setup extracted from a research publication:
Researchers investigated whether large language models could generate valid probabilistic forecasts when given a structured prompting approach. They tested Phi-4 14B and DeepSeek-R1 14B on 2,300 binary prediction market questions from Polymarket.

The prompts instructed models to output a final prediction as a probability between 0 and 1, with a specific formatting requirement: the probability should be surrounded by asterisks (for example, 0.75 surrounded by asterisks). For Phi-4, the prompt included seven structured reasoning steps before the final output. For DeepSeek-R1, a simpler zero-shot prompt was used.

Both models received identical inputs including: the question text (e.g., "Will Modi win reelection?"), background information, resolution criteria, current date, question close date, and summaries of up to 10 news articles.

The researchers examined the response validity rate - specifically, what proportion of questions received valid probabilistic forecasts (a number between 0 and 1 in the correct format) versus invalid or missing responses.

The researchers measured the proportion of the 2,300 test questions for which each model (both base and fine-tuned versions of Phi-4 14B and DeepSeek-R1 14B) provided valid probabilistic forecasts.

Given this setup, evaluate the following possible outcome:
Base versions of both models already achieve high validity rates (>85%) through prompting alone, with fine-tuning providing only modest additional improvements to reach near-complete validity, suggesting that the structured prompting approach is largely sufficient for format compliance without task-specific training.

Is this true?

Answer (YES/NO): NO